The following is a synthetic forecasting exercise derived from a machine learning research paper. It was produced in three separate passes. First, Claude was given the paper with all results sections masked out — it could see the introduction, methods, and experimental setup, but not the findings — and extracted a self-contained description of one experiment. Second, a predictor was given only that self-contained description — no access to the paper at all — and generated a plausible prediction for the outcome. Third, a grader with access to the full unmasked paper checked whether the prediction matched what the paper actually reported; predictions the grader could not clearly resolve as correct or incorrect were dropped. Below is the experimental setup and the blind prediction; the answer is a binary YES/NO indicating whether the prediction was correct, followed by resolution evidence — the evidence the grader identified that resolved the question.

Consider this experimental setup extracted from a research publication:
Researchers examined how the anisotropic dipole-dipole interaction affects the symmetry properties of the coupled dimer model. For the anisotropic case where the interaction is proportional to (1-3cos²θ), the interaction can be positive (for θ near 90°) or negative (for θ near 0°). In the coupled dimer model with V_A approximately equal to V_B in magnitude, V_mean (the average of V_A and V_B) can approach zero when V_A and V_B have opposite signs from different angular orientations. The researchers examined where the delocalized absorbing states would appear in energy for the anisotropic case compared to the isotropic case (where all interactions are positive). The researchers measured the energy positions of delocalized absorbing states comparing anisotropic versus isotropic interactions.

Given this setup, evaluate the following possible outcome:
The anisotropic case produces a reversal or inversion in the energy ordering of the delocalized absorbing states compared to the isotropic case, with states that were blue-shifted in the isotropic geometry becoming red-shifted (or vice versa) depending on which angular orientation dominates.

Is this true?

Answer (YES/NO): YES